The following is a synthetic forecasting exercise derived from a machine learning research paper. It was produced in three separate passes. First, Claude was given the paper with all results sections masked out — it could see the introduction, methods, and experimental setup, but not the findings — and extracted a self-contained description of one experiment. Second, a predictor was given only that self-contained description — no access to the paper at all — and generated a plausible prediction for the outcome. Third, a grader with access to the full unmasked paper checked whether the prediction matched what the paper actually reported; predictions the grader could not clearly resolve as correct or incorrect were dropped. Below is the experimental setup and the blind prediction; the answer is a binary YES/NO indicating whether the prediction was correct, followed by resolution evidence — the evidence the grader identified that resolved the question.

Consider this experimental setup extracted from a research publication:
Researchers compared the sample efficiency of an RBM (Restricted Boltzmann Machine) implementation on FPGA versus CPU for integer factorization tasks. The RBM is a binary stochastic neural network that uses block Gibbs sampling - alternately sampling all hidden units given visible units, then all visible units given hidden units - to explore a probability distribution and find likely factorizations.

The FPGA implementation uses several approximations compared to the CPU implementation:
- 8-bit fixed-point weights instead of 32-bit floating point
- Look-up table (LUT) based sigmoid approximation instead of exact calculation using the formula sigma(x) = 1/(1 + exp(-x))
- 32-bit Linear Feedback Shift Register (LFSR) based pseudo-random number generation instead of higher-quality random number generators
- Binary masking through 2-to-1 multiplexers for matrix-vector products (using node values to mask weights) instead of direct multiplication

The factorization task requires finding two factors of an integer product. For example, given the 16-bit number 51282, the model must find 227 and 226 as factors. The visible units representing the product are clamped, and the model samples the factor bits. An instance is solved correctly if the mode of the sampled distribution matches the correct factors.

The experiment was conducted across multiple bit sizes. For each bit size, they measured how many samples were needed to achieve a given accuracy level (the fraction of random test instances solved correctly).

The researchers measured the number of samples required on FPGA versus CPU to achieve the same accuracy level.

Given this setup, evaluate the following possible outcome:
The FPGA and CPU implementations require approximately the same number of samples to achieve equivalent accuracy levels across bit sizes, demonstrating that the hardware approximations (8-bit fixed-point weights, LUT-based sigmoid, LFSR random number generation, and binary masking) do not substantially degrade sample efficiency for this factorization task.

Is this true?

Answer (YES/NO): YES